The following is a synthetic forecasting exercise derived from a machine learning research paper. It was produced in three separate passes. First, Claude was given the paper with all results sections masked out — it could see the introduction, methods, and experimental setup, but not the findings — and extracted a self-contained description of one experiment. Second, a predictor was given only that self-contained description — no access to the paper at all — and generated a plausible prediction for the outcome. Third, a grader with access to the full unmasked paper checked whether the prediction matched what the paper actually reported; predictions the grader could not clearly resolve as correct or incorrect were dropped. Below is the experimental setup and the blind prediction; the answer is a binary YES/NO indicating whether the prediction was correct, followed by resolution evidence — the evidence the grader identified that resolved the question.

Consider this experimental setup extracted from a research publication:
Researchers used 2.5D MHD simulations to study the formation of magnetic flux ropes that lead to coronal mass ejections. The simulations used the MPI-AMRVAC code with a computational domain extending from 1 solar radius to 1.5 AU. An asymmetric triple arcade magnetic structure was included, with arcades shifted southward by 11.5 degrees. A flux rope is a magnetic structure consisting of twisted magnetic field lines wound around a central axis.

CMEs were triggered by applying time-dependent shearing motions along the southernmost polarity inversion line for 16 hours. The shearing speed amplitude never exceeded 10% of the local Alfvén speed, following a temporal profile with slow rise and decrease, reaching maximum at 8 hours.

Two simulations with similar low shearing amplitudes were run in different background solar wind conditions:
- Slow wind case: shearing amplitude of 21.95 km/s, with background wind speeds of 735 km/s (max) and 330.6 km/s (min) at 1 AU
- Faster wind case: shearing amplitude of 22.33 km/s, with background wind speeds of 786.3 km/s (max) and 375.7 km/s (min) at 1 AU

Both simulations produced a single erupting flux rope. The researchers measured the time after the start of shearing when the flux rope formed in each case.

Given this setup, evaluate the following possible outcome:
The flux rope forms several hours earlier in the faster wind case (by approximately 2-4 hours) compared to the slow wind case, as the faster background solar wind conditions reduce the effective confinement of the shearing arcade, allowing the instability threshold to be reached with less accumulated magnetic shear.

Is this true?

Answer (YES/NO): YES